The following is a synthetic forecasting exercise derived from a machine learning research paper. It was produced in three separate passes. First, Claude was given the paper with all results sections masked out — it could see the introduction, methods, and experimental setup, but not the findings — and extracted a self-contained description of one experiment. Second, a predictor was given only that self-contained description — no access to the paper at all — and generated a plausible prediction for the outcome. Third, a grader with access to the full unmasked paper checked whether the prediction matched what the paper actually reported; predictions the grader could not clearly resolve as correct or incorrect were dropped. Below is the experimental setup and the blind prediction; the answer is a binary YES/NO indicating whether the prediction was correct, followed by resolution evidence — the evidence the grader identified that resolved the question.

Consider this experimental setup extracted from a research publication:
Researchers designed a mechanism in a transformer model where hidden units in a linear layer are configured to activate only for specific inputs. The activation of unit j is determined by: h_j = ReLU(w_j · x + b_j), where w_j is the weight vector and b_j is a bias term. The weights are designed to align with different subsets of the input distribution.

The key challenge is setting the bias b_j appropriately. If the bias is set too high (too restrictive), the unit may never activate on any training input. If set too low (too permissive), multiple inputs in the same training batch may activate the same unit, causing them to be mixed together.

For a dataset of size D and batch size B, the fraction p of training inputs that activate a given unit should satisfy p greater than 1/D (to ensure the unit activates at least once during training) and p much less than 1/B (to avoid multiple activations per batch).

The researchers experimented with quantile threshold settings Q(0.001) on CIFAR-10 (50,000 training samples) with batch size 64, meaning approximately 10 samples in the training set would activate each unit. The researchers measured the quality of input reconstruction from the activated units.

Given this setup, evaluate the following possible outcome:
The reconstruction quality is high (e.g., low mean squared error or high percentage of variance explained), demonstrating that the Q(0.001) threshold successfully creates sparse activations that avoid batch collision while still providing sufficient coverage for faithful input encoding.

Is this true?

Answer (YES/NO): YES